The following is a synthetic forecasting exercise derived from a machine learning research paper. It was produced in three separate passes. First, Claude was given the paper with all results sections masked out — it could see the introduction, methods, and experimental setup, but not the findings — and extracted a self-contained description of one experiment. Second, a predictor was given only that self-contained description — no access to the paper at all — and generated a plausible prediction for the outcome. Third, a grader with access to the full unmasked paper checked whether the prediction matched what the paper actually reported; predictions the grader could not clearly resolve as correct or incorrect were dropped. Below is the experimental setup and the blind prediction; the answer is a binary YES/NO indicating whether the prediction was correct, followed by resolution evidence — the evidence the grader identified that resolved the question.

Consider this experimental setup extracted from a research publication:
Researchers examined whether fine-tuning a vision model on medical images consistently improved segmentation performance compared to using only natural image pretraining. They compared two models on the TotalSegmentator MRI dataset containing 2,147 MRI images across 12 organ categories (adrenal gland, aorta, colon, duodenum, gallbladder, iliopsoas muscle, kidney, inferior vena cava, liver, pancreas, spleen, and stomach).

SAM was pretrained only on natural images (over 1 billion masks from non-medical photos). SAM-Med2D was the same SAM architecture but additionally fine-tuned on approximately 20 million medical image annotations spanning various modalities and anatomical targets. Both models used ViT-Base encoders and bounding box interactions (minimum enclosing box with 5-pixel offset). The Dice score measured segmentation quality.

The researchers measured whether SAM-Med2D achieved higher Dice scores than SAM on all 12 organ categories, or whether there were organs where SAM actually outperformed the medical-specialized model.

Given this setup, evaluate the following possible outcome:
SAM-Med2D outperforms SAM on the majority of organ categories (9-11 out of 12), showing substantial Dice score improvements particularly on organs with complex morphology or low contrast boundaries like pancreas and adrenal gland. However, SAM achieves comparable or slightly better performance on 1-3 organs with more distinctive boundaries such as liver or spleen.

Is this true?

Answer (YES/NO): NO